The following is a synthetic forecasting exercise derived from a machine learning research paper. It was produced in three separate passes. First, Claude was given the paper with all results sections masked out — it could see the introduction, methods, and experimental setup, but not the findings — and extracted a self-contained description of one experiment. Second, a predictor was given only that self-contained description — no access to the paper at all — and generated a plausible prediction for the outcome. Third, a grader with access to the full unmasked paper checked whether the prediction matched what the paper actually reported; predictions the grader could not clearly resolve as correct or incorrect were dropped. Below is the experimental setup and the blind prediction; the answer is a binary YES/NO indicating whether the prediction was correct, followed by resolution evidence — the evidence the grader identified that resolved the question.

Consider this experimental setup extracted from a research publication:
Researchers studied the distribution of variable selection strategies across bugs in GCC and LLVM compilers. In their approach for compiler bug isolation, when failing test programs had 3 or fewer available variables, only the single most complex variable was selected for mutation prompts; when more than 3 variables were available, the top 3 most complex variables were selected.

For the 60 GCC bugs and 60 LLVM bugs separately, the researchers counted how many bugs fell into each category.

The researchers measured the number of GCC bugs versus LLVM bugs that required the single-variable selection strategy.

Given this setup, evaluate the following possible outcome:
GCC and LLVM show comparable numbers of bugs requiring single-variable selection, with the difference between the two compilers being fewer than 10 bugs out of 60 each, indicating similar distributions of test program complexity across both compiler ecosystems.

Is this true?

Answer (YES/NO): YES